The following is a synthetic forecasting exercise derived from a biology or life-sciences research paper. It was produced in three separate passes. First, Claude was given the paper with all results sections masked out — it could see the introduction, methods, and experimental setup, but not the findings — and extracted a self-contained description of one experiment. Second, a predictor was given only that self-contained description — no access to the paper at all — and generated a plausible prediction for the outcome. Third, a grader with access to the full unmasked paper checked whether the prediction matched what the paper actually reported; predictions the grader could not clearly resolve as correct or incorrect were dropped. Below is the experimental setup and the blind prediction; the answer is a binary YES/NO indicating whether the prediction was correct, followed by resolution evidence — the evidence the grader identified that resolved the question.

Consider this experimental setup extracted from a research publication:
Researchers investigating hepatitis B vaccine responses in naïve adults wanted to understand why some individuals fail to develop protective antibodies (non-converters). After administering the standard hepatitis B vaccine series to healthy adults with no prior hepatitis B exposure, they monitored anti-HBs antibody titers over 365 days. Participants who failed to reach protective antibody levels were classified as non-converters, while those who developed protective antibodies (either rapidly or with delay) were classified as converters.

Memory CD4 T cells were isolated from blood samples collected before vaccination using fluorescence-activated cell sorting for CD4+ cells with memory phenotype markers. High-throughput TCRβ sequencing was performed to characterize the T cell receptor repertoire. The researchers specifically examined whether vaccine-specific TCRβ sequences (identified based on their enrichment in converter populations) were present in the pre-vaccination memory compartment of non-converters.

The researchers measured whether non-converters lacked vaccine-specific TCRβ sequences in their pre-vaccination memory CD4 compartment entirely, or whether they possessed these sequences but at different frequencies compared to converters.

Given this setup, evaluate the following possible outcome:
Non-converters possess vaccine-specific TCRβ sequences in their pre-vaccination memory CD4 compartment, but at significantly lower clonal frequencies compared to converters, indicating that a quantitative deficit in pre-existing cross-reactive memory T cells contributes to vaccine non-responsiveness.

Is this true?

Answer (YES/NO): NO